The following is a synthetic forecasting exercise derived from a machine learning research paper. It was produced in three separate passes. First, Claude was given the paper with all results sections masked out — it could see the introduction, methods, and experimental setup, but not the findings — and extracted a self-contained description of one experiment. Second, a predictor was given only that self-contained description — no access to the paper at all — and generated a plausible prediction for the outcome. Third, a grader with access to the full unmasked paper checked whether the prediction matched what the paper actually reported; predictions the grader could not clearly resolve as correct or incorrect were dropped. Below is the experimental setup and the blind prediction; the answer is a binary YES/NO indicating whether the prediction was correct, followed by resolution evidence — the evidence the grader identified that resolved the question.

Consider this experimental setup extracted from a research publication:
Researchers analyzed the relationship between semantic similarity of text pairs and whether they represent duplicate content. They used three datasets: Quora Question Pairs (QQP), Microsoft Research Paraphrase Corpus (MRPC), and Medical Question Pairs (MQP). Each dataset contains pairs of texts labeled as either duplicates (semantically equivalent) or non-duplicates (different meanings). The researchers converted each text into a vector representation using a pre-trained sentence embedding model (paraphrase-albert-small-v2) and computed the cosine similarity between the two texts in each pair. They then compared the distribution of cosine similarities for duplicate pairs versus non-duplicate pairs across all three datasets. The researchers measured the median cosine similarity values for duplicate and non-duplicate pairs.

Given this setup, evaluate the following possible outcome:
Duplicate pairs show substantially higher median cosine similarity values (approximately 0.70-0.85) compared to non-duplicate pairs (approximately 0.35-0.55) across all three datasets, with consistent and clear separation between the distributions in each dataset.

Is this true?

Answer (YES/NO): NO